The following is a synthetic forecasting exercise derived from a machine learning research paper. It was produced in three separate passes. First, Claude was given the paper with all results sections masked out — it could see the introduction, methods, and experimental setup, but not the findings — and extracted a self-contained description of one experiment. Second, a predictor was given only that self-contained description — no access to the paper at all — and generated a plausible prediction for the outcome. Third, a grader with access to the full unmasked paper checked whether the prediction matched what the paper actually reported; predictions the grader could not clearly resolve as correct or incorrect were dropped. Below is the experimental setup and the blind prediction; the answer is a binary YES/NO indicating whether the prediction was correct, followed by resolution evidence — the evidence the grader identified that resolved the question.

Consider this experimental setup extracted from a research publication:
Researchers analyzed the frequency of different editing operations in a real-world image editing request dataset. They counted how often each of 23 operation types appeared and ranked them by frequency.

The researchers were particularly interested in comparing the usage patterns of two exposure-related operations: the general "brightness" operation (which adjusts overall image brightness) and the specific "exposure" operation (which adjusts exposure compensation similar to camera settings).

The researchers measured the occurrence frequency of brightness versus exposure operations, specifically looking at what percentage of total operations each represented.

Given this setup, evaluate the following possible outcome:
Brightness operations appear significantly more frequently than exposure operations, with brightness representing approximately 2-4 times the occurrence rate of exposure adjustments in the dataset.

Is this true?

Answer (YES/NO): NO